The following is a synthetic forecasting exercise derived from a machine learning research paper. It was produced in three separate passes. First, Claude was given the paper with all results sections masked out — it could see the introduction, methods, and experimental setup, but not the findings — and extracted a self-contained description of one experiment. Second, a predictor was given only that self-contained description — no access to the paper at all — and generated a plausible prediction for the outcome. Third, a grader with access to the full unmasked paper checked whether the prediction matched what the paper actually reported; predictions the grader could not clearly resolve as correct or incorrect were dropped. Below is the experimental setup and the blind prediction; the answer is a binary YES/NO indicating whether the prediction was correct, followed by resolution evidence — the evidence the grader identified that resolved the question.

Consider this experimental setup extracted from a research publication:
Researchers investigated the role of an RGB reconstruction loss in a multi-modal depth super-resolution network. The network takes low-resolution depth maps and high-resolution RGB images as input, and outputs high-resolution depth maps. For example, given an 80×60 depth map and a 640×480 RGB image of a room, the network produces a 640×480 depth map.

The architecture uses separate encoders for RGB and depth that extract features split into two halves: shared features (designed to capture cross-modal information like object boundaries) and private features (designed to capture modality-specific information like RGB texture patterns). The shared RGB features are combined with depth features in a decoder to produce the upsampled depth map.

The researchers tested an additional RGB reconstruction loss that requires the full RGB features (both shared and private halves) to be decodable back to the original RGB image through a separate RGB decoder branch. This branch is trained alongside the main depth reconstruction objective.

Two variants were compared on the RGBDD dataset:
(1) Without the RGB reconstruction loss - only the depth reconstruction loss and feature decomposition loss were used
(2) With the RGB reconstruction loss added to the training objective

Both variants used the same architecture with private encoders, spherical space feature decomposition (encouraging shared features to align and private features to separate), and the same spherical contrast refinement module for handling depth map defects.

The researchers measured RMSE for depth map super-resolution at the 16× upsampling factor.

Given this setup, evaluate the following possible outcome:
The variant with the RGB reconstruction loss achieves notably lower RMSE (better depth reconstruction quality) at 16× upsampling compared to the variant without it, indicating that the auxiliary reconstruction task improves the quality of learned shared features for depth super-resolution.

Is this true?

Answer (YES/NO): YES